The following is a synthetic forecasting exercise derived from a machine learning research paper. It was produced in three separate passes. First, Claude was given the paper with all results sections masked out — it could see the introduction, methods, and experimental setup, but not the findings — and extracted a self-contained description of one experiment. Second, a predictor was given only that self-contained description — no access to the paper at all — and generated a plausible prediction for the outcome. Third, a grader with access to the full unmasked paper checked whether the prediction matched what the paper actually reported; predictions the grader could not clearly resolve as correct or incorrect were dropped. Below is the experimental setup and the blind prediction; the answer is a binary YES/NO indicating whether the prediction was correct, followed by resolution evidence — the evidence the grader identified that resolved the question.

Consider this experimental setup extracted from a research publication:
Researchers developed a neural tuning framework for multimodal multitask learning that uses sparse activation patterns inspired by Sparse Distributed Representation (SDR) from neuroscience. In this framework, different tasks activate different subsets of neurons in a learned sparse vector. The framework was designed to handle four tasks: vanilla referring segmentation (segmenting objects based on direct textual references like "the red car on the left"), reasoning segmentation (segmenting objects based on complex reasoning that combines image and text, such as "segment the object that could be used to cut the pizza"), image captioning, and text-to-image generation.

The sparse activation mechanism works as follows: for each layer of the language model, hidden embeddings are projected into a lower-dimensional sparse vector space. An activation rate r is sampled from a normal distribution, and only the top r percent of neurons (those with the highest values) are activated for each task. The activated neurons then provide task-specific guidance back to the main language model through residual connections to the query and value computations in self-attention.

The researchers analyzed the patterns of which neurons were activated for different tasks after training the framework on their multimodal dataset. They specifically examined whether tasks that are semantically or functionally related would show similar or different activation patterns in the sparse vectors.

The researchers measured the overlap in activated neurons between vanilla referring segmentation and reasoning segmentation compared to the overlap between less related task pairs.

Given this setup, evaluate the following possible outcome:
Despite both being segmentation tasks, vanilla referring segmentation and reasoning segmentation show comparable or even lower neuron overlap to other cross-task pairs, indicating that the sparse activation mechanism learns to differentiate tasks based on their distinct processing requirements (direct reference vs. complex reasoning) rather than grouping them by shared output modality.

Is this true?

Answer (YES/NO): NO